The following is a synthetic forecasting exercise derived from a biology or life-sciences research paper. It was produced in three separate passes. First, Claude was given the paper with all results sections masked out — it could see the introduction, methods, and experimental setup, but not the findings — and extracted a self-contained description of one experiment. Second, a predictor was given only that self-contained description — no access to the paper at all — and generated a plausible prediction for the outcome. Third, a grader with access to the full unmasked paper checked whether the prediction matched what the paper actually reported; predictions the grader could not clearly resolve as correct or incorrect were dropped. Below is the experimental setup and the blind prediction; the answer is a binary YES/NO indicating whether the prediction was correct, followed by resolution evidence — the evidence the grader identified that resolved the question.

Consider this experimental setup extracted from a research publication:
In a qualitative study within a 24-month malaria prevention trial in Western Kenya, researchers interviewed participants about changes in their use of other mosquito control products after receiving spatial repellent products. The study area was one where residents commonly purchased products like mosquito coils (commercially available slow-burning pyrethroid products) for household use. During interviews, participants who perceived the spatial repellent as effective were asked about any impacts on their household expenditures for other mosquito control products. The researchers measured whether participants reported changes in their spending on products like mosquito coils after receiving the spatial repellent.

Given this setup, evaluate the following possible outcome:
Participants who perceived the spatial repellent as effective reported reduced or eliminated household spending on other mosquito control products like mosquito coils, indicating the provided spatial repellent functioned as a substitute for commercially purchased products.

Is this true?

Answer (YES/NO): YES